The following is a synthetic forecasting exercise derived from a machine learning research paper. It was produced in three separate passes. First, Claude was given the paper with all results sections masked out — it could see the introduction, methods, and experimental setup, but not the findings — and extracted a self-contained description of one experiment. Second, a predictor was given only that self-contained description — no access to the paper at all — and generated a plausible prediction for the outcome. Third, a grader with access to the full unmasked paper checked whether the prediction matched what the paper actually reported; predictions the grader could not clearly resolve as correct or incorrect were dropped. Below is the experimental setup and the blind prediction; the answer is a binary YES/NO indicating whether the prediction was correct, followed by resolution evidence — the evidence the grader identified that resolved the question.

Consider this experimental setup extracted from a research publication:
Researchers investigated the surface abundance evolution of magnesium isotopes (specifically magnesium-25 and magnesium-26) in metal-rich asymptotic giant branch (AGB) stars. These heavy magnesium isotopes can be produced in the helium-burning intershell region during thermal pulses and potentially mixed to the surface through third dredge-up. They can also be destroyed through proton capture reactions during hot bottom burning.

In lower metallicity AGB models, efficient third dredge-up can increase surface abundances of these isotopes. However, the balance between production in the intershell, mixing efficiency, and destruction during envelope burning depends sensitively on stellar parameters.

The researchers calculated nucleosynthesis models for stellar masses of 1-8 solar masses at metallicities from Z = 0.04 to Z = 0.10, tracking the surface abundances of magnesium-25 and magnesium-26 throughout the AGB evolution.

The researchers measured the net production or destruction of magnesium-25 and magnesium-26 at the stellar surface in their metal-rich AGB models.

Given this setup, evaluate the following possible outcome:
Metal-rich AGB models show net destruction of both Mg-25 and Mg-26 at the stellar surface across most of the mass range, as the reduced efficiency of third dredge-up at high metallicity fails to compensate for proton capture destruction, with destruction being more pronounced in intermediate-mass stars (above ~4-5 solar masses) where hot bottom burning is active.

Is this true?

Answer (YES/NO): NO